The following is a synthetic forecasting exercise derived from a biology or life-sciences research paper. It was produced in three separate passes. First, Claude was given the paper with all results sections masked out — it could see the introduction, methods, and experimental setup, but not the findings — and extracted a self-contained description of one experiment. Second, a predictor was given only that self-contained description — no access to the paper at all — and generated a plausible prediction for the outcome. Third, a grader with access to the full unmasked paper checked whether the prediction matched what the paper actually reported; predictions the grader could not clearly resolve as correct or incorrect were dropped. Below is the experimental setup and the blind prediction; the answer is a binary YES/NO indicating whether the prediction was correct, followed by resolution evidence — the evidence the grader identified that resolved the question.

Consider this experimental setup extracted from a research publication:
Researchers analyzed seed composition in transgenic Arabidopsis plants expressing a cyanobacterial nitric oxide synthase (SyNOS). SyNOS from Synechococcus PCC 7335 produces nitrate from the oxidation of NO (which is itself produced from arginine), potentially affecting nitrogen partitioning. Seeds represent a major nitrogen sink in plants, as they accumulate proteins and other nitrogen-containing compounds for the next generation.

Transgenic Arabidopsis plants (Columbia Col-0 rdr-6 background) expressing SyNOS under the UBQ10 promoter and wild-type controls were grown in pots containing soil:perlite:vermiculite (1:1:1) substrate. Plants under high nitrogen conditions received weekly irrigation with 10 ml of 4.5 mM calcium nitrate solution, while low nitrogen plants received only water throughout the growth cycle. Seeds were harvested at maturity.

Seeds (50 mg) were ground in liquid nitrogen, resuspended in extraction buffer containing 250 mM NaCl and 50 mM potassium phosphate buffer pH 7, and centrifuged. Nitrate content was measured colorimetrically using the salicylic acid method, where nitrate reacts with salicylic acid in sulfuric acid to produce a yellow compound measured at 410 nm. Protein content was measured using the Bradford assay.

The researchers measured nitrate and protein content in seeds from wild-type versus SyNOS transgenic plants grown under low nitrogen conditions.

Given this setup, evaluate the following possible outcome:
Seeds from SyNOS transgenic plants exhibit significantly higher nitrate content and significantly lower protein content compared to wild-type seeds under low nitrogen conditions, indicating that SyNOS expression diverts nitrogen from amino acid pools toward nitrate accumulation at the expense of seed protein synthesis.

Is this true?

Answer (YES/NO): NO